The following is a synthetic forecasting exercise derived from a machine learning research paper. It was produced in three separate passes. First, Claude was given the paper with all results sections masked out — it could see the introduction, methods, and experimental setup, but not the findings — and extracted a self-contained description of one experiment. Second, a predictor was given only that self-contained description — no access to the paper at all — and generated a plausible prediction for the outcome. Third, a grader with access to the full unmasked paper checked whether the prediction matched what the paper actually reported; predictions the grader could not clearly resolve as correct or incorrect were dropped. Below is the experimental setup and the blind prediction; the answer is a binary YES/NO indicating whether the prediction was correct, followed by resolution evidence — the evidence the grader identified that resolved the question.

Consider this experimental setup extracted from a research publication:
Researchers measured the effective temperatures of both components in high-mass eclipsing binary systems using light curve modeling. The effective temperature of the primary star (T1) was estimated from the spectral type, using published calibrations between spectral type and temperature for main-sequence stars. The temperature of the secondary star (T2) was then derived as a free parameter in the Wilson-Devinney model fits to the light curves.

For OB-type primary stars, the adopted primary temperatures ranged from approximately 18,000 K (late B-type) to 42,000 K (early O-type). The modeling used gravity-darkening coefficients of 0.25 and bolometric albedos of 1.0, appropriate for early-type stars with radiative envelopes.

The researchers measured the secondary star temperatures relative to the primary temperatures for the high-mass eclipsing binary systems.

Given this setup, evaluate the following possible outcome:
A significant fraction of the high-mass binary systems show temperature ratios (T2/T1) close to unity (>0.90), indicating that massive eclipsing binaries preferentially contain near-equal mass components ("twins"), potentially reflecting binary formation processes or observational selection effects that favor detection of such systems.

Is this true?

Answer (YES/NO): YES